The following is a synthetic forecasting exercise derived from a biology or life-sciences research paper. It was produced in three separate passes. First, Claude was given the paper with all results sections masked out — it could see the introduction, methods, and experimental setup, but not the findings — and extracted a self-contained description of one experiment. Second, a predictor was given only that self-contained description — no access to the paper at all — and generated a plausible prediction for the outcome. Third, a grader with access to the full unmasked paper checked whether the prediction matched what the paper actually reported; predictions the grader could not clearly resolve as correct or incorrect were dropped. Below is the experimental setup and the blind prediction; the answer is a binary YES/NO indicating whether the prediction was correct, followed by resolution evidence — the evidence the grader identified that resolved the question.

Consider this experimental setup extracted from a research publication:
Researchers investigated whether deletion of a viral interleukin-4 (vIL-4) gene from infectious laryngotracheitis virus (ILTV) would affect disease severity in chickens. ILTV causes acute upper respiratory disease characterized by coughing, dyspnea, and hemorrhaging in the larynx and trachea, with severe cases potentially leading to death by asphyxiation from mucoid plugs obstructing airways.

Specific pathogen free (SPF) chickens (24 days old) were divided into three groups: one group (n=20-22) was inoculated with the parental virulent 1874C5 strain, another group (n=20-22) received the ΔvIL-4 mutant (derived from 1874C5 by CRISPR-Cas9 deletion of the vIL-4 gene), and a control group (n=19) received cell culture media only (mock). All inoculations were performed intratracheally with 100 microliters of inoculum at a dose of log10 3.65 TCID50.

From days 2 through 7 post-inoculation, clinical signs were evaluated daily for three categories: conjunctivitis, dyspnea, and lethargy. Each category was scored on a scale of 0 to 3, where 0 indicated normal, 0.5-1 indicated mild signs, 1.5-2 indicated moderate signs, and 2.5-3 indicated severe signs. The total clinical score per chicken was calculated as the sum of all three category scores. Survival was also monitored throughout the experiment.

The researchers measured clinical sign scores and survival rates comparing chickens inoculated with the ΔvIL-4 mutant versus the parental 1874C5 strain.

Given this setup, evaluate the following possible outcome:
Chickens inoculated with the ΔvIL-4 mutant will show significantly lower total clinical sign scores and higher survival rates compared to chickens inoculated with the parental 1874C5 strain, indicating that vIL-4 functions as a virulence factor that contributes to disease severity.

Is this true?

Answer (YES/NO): NO